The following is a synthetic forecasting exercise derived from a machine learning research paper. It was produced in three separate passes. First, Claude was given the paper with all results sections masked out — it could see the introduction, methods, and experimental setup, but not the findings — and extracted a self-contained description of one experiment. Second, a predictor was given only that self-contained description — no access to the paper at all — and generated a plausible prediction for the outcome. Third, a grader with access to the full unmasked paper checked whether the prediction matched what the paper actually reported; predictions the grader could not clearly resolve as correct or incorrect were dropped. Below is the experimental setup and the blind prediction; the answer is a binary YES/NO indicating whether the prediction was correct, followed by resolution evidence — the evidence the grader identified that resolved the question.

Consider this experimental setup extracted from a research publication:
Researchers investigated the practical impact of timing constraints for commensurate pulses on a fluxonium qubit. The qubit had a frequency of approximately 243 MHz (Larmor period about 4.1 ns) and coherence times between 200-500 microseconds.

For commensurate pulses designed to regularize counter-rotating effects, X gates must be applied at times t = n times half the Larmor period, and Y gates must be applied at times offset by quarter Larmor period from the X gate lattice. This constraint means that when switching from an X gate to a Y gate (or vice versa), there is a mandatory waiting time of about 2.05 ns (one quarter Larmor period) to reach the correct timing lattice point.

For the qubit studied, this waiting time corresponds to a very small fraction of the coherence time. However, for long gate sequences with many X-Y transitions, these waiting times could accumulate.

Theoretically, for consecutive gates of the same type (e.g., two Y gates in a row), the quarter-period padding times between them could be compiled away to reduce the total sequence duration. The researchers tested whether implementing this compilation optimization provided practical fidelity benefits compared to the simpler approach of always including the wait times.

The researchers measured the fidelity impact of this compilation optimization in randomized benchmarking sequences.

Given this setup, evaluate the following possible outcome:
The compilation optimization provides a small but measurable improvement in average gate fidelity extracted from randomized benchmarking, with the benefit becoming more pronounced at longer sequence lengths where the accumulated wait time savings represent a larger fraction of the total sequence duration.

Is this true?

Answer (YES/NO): NO